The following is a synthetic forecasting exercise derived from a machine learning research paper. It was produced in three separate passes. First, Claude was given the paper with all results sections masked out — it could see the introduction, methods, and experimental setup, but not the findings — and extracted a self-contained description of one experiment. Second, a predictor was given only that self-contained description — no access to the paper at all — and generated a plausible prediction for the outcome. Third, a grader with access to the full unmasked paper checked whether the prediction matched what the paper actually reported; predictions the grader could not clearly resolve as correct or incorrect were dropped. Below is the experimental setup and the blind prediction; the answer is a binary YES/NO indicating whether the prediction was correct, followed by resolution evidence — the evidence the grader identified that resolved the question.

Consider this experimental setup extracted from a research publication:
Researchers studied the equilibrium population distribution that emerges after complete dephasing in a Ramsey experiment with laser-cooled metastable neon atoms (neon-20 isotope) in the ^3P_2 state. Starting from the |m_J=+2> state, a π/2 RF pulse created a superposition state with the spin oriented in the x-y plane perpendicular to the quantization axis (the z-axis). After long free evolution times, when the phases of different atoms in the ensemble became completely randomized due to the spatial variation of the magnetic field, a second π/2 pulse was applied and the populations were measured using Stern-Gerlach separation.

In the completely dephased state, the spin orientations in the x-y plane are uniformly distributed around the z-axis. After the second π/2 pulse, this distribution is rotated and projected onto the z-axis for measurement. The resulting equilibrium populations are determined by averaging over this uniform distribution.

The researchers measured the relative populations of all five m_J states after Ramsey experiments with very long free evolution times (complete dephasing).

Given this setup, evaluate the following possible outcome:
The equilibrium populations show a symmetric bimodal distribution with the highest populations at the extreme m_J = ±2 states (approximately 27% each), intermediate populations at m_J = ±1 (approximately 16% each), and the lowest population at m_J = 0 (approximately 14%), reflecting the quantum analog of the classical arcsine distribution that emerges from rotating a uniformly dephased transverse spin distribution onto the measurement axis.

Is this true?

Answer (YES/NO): YES